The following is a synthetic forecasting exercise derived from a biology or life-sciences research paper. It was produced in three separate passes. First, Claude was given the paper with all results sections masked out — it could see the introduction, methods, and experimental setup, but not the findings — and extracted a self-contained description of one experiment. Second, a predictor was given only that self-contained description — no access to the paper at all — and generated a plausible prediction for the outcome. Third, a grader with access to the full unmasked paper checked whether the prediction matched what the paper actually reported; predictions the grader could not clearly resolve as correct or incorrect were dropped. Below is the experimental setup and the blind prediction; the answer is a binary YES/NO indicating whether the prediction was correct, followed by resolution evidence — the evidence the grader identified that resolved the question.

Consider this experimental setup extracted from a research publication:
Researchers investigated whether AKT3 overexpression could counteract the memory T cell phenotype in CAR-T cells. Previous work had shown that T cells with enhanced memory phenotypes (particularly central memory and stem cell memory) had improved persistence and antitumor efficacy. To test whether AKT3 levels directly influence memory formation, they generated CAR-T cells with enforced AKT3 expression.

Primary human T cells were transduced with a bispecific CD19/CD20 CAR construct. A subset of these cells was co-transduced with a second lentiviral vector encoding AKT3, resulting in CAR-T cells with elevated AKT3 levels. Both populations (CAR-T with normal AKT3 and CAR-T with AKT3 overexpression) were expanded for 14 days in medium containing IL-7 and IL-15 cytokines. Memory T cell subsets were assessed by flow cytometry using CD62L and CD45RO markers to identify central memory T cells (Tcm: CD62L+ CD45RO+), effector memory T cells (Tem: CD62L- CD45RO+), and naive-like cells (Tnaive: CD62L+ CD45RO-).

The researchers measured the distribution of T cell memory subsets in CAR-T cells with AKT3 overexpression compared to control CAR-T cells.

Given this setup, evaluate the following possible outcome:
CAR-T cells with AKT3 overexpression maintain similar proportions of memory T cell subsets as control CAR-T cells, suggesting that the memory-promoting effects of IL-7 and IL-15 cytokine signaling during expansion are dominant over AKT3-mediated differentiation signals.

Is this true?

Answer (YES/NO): NO